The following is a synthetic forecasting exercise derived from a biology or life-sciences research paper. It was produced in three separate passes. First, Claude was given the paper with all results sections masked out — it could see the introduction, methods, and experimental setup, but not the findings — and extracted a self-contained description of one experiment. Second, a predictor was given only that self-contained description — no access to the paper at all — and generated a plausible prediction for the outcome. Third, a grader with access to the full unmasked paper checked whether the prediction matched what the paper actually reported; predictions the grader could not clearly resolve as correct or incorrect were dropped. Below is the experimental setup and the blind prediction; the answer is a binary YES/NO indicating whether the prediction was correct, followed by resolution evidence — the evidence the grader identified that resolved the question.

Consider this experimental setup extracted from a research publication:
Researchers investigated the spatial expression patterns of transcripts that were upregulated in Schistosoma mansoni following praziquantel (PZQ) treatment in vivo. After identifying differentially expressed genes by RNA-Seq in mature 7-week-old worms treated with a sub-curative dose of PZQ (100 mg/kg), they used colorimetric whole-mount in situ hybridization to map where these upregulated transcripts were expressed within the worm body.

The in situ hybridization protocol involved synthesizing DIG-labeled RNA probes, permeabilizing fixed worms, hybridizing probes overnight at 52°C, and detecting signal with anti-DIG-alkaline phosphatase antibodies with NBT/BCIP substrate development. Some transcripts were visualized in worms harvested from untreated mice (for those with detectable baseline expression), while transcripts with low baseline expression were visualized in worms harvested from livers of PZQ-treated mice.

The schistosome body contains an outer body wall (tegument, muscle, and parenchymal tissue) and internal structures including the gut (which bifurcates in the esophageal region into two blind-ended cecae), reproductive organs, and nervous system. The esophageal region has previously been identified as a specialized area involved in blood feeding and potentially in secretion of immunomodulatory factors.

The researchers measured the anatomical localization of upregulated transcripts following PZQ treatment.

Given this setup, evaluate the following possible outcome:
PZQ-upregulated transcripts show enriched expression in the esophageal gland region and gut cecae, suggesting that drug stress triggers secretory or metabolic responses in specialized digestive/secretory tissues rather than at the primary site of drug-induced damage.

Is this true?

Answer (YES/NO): NO